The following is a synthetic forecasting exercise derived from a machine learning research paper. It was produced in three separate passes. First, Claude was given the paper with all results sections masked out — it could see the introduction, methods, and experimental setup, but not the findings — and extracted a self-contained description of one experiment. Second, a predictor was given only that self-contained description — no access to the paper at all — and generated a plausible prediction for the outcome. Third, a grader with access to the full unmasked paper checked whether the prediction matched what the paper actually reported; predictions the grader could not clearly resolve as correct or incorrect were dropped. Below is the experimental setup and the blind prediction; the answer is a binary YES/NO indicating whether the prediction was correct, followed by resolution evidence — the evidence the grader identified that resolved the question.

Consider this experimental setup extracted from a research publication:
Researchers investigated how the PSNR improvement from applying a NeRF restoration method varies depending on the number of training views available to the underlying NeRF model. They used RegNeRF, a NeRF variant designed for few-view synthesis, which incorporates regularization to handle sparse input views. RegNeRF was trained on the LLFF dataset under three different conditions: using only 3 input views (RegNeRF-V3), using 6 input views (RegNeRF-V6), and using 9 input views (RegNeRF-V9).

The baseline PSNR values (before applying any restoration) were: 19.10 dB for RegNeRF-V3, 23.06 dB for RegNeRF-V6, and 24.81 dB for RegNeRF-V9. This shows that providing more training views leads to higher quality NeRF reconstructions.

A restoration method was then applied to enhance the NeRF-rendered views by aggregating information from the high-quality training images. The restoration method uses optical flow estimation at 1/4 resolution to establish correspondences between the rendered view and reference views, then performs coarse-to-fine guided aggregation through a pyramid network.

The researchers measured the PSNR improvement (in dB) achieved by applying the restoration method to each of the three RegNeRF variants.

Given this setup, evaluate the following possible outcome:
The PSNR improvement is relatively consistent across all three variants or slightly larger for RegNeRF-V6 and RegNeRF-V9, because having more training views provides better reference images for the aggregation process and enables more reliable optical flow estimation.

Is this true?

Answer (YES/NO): YES